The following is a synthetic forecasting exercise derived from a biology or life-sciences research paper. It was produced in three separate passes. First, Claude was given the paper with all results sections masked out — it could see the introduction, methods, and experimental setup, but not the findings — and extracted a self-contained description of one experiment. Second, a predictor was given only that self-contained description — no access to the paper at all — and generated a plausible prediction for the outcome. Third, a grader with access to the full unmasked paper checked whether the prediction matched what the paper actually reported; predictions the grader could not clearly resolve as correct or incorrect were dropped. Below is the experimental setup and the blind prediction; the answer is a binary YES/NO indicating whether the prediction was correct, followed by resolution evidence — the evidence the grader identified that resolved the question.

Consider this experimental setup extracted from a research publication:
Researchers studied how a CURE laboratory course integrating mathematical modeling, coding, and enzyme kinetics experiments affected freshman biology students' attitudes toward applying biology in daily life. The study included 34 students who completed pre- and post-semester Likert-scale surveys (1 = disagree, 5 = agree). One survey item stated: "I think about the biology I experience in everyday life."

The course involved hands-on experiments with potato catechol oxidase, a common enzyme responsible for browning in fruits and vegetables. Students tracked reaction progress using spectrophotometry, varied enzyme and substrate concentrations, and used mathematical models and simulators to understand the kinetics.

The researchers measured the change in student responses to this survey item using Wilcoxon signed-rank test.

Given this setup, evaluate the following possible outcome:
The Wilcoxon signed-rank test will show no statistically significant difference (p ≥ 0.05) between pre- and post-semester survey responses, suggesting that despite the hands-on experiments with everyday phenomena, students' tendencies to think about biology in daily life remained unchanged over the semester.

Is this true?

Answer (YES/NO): NO